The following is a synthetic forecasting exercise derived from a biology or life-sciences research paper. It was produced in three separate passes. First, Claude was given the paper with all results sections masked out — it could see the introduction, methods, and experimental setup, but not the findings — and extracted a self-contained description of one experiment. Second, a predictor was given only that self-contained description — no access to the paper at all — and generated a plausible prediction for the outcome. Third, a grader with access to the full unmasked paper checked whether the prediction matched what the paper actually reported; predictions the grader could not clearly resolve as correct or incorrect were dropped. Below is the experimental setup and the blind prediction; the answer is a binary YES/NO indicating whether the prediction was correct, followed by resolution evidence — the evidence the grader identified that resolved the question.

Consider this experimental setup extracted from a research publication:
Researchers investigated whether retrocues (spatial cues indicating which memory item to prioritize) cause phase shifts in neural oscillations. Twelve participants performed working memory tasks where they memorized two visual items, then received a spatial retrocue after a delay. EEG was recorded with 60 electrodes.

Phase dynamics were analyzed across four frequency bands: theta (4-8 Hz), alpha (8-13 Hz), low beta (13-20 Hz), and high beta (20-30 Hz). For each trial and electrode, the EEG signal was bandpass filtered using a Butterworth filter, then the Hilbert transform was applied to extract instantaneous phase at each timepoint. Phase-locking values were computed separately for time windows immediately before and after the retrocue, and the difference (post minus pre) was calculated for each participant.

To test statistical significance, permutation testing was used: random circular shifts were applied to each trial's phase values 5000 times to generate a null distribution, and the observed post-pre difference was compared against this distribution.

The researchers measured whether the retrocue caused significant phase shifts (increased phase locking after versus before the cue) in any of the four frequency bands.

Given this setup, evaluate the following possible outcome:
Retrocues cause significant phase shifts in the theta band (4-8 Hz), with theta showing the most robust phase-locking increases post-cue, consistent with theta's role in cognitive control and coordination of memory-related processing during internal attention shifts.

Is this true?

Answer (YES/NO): NO